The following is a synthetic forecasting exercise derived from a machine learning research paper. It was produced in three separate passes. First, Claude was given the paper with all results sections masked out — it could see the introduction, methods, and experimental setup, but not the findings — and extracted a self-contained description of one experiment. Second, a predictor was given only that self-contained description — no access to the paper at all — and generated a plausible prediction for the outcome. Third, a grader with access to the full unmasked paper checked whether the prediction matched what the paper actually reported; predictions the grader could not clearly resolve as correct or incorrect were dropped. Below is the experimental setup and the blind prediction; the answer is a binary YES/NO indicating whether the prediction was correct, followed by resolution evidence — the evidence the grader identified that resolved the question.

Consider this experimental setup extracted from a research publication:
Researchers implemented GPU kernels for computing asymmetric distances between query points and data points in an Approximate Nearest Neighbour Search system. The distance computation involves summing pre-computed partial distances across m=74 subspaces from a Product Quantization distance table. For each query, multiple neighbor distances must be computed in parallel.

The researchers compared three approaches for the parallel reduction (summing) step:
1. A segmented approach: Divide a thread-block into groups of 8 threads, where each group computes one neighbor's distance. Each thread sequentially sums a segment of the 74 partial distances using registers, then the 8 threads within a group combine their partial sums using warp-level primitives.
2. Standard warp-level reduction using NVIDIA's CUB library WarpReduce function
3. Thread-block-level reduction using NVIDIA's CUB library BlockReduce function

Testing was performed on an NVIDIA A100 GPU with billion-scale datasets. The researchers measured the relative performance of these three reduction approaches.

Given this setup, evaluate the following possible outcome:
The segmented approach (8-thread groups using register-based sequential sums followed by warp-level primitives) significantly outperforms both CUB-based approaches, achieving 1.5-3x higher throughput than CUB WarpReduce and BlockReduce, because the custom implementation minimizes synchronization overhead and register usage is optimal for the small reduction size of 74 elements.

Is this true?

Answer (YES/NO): NO